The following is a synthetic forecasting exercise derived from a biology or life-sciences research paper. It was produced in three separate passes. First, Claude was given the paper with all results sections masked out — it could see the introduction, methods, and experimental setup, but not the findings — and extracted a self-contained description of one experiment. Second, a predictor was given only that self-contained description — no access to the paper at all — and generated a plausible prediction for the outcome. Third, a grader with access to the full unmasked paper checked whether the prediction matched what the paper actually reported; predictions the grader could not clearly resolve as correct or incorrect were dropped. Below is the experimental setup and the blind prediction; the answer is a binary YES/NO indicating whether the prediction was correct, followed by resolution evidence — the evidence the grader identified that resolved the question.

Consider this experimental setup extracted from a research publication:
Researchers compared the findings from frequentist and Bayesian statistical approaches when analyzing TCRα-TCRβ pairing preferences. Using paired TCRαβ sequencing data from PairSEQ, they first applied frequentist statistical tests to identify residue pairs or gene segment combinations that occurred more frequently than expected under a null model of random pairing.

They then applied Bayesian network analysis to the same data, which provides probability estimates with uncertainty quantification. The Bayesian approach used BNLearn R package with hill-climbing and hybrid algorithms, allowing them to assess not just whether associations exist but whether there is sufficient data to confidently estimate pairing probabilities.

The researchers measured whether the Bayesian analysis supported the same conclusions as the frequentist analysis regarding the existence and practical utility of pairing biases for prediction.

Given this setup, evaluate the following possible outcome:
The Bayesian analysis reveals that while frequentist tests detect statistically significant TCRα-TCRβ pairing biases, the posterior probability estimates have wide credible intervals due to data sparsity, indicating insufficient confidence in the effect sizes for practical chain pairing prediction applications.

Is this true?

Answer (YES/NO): YES